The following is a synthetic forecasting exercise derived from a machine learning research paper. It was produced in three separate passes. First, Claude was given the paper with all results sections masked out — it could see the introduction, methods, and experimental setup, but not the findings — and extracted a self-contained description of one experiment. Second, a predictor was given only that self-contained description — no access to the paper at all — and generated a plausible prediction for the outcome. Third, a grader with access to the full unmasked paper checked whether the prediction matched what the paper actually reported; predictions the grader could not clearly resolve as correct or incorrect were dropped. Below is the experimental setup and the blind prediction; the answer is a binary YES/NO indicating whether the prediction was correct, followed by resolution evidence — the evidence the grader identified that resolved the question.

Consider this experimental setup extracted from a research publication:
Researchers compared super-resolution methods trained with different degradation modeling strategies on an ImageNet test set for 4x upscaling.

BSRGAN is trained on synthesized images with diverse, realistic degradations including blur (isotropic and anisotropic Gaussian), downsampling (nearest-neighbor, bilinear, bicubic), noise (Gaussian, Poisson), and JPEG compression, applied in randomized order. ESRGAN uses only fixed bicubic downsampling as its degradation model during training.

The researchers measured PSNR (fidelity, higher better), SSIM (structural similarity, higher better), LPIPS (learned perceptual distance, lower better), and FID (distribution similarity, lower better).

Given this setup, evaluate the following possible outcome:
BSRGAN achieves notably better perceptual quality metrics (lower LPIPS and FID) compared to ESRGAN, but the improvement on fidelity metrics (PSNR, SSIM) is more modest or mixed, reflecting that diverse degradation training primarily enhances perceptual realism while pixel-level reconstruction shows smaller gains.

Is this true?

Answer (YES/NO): NO